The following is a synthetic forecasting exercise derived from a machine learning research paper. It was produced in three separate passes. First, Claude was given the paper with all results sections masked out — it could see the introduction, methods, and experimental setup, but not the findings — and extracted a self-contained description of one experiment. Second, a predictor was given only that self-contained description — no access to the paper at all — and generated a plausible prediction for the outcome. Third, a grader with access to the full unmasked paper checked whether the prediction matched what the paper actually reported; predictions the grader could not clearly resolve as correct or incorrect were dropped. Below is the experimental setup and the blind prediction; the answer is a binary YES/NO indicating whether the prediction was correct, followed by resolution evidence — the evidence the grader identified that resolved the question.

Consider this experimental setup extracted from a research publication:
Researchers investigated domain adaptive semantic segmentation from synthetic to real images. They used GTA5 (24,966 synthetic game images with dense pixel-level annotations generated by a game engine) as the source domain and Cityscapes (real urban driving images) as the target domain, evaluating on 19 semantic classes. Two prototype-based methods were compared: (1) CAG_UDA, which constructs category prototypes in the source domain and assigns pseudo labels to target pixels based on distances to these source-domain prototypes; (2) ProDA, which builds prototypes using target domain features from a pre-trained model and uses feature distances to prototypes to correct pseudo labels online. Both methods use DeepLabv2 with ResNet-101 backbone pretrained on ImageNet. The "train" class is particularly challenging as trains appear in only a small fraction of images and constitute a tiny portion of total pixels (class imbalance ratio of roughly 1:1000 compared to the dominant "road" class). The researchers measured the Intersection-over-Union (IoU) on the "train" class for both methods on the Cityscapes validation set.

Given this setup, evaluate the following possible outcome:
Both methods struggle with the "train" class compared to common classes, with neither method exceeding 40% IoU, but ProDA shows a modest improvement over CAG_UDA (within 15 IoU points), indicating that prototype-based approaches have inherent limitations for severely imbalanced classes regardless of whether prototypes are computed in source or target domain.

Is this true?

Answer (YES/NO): NO